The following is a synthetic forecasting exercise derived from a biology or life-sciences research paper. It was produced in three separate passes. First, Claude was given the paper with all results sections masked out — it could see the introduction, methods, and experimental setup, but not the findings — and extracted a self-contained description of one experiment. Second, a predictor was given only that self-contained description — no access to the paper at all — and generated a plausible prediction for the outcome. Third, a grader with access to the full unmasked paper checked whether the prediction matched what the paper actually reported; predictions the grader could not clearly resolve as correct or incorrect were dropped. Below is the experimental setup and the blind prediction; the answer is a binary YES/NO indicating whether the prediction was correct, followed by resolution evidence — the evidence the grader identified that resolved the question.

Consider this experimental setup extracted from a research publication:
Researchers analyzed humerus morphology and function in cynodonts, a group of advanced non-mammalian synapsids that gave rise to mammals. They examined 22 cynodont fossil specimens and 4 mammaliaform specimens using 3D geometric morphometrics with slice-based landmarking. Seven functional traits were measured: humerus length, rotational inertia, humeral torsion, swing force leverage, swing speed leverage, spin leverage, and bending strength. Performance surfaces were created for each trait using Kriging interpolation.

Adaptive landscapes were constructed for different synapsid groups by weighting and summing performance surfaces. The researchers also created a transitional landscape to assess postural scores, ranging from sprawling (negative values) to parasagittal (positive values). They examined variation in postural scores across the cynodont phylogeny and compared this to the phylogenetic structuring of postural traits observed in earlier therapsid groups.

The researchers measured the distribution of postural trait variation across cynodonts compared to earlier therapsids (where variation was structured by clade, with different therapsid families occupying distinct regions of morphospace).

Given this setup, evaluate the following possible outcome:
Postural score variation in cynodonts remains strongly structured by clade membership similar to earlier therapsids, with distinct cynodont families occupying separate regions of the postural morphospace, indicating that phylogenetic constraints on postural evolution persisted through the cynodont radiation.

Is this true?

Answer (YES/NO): NO